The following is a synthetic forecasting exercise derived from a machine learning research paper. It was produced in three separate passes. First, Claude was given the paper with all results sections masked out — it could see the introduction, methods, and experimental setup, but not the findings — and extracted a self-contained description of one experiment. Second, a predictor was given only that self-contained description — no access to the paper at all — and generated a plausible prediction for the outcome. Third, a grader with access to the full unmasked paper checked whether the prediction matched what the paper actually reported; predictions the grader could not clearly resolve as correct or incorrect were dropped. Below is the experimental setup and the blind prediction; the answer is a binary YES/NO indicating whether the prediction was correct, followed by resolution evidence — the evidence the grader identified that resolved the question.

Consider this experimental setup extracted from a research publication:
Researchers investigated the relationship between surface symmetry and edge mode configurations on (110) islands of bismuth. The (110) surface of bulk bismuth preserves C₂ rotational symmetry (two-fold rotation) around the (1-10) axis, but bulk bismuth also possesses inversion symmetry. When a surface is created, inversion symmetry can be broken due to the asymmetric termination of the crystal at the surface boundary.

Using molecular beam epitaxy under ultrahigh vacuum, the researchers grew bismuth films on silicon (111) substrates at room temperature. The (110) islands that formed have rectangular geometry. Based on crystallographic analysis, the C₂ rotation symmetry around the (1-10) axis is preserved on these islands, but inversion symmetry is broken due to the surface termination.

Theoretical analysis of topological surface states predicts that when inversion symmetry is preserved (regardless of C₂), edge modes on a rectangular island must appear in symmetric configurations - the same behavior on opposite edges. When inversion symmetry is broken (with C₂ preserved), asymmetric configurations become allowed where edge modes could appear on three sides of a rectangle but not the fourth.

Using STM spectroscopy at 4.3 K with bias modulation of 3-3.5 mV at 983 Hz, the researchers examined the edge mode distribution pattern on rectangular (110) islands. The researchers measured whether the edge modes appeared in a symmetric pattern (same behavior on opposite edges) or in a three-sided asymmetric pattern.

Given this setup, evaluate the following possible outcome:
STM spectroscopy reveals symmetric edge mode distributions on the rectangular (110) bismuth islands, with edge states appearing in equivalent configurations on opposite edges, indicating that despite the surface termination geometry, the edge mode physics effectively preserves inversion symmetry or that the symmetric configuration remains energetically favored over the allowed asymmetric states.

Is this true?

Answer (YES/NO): NO